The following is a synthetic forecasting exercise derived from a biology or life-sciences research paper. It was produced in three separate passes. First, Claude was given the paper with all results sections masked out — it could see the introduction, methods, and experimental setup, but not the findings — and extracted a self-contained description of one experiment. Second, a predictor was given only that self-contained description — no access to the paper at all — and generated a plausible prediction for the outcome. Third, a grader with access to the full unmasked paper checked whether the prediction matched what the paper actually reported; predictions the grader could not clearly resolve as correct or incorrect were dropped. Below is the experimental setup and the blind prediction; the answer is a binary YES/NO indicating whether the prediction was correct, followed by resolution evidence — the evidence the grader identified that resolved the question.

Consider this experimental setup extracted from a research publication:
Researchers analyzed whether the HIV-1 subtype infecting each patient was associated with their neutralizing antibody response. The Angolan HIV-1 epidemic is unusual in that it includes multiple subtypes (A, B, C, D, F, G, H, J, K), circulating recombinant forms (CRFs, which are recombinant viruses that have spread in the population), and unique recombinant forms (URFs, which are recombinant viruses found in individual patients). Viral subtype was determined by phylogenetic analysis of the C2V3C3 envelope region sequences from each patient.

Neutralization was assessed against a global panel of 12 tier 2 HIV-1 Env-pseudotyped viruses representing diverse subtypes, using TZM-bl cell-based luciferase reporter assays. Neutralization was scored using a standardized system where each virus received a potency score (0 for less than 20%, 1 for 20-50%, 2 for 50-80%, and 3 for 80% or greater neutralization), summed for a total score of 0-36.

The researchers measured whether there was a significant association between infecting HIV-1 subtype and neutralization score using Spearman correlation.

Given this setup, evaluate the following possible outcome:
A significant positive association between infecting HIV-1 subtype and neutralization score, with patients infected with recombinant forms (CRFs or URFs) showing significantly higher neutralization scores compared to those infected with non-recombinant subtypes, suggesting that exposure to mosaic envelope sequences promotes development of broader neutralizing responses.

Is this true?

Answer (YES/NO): NO